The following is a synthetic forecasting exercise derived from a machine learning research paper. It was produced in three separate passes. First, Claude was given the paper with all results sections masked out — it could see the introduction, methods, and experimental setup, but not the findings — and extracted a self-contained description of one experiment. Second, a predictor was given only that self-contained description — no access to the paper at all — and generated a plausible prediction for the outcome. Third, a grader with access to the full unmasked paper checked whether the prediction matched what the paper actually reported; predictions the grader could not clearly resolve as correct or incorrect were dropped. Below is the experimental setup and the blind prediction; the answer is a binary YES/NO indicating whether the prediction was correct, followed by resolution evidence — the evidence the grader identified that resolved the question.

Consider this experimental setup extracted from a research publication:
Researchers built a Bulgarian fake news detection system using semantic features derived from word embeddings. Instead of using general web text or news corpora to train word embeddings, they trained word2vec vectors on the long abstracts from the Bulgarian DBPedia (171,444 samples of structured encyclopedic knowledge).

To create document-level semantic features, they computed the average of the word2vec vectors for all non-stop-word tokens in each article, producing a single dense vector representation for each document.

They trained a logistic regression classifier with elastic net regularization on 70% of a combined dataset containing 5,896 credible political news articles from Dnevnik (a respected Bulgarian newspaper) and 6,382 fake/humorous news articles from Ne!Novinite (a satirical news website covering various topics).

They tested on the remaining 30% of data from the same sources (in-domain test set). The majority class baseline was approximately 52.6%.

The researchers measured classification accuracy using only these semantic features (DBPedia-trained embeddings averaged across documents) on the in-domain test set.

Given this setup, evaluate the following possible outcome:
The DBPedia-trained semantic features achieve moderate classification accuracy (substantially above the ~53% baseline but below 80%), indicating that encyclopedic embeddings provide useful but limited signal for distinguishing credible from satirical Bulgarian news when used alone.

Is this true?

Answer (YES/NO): NO